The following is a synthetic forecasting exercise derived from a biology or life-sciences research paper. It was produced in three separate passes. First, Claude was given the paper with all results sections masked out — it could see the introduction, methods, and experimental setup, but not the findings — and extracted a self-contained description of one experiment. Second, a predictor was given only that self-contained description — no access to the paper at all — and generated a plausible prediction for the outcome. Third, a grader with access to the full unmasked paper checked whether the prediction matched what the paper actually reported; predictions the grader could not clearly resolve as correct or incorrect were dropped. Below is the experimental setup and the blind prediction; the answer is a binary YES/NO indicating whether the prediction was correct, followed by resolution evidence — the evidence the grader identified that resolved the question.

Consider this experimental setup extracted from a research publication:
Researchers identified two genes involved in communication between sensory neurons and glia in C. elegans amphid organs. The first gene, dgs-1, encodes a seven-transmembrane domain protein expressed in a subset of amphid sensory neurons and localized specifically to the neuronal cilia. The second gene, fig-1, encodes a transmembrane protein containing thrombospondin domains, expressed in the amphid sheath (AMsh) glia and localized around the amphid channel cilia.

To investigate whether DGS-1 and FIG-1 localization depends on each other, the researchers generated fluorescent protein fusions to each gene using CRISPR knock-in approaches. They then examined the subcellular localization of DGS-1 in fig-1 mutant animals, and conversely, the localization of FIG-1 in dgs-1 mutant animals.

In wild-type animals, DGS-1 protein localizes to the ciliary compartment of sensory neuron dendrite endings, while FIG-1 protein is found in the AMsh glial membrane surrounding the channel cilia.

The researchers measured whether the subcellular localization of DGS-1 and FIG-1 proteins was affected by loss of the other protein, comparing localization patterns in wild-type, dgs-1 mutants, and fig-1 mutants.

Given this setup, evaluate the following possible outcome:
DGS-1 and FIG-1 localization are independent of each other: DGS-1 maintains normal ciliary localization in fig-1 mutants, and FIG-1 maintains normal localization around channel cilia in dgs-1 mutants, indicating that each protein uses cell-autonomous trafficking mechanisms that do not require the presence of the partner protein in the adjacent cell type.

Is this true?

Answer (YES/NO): NO